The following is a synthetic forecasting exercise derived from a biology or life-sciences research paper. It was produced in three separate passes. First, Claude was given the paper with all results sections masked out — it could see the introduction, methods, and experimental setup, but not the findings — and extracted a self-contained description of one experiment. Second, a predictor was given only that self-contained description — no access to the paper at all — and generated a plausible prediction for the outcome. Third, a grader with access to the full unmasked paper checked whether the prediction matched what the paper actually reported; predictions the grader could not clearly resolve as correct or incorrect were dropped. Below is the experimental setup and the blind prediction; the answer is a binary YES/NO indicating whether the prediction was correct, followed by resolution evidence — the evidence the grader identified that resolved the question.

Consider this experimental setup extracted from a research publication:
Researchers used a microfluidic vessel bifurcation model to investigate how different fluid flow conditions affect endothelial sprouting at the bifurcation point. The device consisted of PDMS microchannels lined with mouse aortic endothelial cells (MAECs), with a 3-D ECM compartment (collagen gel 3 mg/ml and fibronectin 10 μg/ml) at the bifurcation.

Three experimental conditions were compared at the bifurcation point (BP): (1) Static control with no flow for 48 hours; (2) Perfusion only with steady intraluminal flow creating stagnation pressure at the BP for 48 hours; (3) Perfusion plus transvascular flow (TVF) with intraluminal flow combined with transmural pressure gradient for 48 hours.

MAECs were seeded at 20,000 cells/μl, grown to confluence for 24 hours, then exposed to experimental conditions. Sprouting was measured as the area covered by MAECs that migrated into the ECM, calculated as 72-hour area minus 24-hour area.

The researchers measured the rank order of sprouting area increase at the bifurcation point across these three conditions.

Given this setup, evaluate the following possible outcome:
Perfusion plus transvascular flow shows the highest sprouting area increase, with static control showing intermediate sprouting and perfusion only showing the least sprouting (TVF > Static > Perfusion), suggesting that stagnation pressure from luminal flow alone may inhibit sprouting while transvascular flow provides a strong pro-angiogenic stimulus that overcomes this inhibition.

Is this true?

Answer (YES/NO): NO